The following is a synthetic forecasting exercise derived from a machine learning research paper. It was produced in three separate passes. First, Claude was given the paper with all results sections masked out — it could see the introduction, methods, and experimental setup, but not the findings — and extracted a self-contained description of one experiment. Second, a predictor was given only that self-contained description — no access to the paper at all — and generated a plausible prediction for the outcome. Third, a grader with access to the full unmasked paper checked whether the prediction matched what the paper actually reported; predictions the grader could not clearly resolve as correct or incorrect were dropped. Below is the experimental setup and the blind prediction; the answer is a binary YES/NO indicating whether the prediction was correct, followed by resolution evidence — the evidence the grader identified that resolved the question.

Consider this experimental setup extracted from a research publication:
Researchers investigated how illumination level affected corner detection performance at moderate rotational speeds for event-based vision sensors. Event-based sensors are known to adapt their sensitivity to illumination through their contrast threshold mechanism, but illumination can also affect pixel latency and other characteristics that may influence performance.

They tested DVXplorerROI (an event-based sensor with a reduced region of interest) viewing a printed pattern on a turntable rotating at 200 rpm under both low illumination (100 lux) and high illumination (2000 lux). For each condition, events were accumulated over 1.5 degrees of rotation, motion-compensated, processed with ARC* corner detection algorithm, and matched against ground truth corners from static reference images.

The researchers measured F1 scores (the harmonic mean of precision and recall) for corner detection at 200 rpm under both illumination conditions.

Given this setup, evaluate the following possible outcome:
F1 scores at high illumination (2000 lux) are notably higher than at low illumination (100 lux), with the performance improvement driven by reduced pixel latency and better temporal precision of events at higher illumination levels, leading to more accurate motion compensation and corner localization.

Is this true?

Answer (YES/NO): NO